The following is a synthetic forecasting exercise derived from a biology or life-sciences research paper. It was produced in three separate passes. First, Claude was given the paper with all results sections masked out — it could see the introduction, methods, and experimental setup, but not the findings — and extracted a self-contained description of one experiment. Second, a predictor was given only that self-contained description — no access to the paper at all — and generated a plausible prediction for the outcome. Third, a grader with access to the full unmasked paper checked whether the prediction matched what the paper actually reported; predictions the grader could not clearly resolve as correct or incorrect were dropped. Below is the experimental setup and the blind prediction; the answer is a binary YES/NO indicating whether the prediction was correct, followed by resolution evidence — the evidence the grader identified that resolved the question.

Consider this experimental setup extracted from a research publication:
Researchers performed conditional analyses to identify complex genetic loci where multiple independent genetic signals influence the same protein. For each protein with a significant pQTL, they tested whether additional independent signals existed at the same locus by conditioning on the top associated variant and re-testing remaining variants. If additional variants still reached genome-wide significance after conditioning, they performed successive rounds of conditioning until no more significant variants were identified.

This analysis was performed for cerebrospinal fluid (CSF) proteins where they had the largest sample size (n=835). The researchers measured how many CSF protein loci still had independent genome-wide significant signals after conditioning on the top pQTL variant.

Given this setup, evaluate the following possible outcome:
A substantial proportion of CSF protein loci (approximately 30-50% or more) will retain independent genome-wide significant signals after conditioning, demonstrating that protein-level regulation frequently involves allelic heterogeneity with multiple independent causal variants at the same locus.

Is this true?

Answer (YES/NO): YES